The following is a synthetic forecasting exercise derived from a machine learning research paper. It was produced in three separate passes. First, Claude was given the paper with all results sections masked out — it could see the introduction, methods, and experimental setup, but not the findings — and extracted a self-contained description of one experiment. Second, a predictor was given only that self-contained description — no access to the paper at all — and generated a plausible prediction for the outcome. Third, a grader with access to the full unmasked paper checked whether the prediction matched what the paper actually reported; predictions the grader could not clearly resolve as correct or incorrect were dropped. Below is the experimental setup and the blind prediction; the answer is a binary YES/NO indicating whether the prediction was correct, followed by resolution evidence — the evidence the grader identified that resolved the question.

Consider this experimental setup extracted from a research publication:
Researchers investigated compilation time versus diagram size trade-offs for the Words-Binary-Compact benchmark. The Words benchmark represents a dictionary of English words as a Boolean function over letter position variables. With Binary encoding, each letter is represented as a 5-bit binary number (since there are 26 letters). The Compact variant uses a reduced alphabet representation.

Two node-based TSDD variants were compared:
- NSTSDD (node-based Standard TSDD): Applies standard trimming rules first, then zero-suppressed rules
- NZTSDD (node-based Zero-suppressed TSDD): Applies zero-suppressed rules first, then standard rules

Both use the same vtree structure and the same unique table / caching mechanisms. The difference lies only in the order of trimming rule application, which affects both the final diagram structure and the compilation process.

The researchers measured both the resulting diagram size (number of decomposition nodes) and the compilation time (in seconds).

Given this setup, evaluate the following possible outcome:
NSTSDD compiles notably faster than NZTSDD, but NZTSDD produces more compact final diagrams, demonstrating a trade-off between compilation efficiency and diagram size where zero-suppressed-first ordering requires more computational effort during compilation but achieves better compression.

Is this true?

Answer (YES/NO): YES